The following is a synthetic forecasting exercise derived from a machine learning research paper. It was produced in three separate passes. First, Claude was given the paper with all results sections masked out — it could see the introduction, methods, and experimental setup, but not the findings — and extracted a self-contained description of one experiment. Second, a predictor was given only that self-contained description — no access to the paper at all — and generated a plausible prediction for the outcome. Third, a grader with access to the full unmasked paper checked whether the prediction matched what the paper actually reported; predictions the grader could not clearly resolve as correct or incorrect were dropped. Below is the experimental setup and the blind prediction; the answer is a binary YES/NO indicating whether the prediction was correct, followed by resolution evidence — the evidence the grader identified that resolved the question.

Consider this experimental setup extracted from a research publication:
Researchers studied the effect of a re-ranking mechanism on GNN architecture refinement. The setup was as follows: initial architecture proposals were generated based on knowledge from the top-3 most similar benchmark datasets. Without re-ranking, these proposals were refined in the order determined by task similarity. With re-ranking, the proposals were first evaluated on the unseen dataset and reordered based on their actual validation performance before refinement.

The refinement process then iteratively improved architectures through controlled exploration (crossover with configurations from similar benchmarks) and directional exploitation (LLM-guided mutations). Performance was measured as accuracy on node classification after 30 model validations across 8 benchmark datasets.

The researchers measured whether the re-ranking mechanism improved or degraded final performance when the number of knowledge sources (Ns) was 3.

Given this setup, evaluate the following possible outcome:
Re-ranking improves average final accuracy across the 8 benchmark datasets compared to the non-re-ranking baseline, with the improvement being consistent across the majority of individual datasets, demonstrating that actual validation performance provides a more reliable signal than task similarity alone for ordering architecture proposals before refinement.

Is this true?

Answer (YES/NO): YES